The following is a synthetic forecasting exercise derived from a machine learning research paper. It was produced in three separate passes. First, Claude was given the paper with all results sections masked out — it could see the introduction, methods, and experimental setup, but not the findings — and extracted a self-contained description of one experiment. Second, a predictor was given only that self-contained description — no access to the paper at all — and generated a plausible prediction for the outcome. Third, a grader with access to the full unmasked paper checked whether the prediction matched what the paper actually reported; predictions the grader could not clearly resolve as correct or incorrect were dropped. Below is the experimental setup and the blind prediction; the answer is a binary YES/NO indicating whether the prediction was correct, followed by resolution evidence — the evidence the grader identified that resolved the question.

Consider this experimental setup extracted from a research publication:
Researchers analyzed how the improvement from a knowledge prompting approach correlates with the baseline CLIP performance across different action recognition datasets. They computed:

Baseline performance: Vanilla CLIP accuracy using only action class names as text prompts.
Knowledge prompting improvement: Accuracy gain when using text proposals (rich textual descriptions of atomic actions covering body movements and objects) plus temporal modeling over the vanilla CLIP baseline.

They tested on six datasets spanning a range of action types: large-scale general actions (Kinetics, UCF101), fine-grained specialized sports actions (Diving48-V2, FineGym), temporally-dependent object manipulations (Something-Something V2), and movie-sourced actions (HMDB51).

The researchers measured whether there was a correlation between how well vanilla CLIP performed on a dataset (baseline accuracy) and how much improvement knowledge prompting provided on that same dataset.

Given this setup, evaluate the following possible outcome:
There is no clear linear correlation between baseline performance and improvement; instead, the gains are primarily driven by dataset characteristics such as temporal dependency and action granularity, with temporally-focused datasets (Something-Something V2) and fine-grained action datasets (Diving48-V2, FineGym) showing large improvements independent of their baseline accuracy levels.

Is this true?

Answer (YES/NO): NO